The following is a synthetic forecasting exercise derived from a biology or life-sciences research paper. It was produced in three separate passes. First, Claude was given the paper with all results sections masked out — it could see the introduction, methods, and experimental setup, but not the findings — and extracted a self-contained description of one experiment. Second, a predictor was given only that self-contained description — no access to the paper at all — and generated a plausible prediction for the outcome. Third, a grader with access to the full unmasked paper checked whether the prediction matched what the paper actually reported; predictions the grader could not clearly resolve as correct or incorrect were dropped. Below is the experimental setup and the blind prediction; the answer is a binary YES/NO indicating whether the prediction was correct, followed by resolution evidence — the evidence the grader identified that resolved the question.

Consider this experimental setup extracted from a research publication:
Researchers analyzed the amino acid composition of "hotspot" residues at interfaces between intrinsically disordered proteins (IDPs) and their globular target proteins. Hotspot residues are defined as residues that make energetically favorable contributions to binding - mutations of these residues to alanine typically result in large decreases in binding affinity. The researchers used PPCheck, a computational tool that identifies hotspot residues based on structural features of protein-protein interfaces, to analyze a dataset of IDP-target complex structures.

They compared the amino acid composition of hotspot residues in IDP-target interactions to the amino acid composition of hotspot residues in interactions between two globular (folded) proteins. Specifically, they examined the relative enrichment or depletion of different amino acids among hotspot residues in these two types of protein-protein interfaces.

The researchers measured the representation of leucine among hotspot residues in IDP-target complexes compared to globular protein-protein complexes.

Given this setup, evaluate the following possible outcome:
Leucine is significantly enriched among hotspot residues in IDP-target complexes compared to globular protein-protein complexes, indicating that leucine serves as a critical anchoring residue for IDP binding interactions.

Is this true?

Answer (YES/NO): YES